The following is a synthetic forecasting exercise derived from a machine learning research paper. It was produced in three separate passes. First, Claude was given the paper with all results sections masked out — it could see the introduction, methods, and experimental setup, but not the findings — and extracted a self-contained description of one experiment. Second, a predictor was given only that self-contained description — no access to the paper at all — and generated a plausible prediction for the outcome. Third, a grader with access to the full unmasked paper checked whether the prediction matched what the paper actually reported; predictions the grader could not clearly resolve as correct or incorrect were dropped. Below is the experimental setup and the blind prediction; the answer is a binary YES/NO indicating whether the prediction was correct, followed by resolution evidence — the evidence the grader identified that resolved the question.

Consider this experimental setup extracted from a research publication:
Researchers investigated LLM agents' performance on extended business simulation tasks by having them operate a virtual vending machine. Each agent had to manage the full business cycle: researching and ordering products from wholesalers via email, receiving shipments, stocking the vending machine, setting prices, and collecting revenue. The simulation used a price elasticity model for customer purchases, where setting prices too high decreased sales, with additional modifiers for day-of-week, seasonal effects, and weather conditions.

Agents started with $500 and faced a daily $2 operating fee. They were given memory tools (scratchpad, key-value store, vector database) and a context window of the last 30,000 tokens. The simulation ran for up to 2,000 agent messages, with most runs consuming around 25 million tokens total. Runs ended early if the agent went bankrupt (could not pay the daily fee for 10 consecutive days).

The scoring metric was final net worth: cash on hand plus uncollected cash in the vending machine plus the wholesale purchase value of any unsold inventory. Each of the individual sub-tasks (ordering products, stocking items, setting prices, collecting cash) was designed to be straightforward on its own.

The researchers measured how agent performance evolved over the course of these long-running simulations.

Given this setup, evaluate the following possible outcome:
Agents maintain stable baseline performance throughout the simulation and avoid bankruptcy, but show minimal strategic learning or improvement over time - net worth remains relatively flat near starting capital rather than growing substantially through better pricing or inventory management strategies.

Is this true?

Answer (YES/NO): NO